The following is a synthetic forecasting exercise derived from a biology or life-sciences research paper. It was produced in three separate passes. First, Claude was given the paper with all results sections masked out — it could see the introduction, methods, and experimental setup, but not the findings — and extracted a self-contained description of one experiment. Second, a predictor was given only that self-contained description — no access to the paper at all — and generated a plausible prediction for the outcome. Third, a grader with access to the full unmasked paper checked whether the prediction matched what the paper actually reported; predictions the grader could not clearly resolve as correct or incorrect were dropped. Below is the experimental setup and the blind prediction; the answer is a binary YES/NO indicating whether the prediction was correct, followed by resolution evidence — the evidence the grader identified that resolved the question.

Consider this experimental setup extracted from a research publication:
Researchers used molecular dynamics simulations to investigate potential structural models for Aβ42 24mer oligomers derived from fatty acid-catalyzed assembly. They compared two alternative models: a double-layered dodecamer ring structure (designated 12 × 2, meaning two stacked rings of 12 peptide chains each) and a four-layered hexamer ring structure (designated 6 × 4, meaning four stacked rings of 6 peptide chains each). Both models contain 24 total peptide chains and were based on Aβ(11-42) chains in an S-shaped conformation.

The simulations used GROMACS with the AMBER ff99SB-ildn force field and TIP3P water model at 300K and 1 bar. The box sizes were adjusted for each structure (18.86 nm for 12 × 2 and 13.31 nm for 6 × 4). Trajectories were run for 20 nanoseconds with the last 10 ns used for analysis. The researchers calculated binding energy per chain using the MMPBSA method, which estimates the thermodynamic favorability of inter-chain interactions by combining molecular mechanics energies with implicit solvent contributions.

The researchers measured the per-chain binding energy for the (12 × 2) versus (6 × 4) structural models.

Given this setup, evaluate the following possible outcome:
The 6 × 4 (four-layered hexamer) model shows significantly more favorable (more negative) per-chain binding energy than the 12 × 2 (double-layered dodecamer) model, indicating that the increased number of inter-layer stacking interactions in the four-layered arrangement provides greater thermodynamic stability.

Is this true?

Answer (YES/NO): NO